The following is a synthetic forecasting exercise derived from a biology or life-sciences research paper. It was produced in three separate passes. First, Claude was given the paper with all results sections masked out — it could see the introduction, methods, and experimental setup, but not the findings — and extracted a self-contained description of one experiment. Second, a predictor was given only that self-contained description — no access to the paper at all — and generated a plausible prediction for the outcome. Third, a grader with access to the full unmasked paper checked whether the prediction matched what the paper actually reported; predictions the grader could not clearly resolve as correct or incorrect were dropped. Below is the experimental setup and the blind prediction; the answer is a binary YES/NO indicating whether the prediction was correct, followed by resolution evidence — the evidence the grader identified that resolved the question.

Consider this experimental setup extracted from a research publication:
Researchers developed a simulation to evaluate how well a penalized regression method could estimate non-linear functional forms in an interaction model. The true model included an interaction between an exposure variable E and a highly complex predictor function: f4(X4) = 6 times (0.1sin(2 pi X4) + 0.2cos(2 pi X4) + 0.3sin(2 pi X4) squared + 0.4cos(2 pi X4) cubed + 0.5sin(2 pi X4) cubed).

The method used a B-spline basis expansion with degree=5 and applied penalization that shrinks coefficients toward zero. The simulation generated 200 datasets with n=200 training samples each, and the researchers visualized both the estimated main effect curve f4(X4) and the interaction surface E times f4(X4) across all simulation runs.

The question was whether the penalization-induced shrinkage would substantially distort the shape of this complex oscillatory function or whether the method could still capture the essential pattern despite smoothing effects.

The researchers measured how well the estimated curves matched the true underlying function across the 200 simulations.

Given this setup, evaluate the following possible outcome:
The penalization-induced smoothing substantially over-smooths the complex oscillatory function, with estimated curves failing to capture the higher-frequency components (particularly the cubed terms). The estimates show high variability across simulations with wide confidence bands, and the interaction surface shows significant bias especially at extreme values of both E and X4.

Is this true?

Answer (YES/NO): NO